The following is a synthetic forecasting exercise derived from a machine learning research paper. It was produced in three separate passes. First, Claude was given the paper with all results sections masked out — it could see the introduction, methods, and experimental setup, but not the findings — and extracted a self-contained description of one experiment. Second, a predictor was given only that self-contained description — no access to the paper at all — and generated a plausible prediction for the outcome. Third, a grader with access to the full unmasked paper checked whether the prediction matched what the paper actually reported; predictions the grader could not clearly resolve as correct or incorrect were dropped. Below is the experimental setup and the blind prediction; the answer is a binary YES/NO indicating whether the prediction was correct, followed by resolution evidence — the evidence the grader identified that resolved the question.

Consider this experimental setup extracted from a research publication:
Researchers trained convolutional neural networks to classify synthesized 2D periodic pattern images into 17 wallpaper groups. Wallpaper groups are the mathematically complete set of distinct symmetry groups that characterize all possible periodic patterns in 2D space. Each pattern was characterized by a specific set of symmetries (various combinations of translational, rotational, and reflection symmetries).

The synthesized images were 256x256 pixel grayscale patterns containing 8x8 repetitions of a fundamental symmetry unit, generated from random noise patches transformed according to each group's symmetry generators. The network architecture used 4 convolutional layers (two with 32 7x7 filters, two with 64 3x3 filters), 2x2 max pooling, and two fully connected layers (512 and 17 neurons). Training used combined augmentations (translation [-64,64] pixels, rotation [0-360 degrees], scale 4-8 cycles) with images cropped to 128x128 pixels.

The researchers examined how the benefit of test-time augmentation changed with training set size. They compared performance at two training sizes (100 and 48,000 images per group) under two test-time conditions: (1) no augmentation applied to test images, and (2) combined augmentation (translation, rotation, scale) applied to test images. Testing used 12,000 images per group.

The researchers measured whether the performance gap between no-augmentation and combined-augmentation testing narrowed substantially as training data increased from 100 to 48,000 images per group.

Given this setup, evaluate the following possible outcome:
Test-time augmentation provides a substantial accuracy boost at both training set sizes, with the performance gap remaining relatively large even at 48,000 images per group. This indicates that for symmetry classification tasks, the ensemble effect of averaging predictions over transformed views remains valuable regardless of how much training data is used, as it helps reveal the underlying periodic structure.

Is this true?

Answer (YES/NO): YES